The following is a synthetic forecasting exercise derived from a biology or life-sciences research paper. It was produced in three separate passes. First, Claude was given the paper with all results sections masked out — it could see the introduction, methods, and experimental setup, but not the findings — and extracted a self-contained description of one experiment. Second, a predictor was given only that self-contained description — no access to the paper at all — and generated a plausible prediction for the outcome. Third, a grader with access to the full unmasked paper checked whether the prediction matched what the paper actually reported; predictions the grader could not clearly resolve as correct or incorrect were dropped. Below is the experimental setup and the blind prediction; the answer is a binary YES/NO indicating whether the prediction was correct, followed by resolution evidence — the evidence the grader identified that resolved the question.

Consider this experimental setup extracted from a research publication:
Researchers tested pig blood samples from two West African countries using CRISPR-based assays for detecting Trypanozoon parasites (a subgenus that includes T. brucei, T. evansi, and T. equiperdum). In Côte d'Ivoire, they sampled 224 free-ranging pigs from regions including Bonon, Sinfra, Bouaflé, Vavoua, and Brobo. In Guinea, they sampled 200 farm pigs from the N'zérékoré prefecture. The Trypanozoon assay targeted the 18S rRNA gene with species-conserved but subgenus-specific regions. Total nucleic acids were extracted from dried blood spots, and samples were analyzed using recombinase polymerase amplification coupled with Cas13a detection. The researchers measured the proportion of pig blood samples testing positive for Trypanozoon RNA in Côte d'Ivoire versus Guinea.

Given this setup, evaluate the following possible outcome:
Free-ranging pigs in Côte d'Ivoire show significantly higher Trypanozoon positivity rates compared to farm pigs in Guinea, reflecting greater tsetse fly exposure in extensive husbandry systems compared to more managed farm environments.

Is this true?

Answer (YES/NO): NO